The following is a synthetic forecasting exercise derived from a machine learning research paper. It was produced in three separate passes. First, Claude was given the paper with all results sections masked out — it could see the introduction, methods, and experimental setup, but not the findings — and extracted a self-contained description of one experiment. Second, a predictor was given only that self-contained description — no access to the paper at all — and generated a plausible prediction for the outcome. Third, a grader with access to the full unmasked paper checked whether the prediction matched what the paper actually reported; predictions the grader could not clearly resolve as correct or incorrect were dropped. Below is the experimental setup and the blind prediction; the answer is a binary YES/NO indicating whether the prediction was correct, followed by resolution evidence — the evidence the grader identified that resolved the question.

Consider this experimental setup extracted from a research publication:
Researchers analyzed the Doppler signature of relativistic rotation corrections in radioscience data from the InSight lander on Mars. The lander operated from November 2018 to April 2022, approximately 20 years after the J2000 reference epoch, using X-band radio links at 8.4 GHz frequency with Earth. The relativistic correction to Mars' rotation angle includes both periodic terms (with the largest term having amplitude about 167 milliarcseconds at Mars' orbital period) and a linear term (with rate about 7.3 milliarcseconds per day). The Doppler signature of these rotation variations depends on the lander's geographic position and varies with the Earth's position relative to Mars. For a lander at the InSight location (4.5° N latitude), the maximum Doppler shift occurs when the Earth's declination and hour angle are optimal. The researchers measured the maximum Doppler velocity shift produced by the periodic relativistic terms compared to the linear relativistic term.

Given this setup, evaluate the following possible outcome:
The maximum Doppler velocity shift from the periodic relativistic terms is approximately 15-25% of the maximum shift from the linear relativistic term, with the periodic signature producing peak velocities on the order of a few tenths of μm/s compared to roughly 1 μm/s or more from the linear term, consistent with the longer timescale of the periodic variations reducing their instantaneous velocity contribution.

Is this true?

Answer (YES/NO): NO